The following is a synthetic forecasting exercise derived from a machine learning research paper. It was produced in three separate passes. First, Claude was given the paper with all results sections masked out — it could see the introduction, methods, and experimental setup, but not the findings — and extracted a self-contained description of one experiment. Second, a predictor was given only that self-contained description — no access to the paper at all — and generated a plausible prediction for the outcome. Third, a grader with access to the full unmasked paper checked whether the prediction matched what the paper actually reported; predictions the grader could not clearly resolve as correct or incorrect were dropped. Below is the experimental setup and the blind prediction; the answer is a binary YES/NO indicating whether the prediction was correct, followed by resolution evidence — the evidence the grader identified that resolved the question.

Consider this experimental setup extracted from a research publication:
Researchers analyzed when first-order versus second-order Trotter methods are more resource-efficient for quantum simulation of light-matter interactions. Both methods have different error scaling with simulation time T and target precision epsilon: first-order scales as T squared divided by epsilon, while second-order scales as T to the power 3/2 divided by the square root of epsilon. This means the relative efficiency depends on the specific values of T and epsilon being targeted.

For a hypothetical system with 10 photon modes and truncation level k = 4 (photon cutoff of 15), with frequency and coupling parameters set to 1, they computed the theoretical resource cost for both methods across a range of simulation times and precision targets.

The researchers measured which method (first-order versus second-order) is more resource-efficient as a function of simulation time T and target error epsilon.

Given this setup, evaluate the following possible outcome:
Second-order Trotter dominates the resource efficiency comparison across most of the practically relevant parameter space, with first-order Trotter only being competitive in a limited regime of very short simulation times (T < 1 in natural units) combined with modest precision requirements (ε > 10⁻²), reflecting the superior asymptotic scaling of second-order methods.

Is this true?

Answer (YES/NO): NO